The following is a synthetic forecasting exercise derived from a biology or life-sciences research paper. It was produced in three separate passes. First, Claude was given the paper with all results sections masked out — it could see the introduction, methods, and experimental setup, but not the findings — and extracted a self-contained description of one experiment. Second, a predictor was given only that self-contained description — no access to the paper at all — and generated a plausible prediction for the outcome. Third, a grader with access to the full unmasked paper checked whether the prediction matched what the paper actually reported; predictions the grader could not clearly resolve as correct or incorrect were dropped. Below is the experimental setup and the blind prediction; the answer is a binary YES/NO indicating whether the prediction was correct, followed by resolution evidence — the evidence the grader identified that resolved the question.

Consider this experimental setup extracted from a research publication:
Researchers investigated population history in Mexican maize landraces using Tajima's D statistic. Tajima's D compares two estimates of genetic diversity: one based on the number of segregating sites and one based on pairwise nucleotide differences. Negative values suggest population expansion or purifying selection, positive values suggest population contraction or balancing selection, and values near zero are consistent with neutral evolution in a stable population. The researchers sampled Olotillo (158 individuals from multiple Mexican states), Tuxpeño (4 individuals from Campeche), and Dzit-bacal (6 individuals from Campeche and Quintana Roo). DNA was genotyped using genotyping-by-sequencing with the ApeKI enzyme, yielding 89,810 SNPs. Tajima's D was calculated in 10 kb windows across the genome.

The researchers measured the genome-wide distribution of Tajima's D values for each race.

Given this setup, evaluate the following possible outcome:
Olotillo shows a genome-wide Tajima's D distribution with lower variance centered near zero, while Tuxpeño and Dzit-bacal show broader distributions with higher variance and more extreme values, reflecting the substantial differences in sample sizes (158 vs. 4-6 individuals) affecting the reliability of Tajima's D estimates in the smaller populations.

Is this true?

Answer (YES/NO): NO